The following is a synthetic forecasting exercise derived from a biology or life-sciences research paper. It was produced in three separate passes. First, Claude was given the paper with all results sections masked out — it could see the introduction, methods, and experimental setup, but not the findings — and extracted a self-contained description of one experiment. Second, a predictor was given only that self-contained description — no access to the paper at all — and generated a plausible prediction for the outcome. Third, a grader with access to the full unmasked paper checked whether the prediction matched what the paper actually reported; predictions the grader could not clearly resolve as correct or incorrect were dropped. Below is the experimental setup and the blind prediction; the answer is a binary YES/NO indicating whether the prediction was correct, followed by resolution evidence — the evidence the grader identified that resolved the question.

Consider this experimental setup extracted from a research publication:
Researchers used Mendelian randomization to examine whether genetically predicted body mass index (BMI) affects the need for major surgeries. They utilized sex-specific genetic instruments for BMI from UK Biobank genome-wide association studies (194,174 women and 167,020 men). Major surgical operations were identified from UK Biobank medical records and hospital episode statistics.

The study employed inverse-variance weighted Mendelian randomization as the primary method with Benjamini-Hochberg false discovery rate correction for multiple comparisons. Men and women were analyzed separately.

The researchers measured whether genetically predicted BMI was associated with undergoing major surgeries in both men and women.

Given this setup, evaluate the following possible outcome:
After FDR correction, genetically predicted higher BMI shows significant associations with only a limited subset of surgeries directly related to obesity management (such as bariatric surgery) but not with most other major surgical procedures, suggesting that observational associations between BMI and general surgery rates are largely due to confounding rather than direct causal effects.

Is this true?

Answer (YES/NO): NO